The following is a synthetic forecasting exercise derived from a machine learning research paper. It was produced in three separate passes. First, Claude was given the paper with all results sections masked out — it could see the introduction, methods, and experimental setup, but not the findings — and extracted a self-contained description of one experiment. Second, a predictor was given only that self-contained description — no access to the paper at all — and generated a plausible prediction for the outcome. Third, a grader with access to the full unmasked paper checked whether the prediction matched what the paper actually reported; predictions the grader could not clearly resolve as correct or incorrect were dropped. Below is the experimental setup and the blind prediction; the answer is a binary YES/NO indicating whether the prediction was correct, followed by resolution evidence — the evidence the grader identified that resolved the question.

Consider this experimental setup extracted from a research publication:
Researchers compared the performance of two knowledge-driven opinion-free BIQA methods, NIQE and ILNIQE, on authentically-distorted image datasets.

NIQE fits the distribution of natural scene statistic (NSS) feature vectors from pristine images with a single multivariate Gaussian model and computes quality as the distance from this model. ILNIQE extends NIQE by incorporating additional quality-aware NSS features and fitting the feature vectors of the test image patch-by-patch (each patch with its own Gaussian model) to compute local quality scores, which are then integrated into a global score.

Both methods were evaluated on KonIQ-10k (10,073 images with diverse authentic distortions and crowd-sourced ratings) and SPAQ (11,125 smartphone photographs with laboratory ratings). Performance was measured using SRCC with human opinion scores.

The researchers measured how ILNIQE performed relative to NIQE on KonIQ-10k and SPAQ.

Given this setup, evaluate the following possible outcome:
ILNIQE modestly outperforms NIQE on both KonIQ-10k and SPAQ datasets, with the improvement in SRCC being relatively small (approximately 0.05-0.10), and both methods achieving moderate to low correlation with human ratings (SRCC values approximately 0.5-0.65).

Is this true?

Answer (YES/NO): NO